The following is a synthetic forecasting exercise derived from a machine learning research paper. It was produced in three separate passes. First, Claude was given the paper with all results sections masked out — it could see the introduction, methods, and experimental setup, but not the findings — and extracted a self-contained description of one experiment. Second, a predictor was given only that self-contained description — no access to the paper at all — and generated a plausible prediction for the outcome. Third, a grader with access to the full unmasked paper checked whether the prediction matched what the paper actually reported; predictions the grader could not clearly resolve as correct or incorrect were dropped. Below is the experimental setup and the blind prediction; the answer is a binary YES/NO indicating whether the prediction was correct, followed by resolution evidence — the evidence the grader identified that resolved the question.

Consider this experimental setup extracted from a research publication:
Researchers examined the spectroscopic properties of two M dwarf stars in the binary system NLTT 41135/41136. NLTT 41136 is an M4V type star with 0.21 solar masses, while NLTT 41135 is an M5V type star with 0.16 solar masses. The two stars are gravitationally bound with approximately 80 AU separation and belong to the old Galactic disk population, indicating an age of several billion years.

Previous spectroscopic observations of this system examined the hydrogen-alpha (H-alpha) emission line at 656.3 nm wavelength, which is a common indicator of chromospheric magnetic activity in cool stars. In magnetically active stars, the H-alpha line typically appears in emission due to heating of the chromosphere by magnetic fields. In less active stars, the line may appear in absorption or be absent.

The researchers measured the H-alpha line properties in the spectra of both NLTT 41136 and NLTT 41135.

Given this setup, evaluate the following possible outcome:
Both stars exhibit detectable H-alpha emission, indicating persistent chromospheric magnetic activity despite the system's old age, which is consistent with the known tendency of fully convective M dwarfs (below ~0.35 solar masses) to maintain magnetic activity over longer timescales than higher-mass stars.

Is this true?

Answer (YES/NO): NO